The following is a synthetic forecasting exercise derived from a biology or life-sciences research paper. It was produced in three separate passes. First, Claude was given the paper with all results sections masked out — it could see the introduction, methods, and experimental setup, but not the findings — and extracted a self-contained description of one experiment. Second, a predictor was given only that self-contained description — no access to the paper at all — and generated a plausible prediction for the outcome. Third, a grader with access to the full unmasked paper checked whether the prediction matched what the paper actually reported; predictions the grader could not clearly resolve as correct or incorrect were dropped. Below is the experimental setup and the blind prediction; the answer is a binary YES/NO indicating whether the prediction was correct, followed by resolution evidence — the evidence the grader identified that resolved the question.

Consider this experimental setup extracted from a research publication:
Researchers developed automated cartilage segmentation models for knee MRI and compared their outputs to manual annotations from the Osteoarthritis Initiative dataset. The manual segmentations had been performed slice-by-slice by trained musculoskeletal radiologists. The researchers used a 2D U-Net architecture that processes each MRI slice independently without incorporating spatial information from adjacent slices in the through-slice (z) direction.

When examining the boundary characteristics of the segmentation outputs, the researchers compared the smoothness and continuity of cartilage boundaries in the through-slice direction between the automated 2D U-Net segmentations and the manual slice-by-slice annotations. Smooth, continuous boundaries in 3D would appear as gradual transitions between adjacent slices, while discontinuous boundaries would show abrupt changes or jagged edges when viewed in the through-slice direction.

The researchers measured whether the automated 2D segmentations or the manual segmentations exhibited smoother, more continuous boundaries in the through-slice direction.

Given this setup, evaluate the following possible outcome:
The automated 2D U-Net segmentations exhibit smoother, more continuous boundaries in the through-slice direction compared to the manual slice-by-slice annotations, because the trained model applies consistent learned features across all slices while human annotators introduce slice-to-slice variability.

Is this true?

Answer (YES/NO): YES